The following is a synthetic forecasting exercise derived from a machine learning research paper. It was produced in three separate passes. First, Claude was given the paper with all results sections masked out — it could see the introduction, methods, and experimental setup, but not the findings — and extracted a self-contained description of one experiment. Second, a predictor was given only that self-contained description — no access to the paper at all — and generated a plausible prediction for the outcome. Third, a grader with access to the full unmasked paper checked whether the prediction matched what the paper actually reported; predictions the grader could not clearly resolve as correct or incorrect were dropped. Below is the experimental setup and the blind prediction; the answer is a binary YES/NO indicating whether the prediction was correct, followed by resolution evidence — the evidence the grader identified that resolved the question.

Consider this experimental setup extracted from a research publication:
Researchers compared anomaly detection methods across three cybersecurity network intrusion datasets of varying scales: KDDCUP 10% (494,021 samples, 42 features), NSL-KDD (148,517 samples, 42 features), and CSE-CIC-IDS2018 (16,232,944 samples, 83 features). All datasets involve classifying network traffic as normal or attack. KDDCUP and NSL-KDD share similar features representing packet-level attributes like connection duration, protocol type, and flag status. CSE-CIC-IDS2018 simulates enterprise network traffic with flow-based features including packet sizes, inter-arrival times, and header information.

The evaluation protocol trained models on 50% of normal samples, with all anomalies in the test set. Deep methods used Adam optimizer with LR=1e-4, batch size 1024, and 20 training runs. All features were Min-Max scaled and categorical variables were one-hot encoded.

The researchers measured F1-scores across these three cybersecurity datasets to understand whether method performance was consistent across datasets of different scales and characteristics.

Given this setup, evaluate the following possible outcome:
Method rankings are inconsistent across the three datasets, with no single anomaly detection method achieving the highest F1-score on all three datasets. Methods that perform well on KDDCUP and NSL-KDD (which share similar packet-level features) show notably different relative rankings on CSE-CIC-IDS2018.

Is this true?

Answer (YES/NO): YES